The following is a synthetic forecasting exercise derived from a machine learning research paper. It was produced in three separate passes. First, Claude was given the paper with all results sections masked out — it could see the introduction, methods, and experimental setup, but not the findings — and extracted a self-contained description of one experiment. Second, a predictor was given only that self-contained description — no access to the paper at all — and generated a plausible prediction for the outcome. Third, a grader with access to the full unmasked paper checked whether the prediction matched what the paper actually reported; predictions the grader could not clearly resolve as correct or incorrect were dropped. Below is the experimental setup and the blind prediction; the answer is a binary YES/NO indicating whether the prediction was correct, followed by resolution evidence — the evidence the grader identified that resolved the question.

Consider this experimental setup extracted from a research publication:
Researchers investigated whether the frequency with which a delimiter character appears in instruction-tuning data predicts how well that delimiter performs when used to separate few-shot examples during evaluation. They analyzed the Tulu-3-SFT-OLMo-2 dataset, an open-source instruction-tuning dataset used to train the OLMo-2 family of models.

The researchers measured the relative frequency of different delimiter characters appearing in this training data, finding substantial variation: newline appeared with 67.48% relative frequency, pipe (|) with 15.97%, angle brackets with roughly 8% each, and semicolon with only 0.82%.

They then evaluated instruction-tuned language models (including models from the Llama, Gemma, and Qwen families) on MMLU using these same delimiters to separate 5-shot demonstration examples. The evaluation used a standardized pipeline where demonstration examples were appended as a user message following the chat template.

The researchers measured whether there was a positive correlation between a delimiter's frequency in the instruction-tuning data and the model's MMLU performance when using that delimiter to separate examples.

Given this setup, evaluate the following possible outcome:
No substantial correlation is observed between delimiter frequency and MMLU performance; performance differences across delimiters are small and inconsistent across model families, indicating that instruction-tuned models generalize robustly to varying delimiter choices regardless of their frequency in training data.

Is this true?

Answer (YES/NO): NO